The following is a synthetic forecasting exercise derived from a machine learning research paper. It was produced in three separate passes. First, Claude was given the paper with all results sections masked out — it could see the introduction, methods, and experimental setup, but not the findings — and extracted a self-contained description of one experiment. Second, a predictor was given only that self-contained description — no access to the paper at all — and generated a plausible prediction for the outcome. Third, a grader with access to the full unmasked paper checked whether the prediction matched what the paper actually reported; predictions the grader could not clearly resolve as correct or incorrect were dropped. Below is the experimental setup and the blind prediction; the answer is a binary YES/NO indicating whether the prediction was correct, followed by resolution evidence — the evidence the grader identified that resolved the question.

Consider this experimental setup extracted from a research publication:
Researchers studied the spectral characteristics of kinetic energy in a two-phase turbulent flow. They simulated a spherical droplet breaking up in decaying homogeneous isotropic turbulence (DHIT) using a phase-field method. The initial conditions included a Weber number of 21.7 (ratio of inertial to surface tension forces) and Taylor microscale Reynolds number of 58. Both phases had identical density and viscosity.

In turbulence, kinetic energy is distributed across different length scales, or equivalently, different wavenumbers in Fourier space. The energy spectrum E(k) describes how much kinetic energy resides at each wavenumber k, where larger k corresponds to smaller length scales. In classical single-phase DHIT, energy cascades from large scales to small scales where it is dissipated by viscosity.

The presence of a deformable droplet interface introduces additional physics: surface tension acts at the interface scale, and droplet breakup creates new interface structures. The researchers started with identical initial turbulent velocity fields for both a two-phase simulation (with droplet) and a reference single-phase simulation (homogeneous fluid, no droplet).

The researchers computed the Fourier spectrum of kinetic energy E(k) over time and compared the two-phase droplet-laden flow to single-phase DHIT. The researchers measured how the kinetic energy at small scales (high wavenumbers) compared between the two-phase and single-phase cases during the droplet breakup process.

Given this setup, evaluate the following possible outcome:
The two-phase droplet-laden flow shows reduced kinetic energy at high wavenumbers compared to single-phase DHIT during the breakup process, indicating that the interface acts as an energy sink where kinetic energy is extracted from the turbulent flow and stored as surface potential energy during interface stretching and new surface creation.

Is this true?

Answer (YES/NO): NO